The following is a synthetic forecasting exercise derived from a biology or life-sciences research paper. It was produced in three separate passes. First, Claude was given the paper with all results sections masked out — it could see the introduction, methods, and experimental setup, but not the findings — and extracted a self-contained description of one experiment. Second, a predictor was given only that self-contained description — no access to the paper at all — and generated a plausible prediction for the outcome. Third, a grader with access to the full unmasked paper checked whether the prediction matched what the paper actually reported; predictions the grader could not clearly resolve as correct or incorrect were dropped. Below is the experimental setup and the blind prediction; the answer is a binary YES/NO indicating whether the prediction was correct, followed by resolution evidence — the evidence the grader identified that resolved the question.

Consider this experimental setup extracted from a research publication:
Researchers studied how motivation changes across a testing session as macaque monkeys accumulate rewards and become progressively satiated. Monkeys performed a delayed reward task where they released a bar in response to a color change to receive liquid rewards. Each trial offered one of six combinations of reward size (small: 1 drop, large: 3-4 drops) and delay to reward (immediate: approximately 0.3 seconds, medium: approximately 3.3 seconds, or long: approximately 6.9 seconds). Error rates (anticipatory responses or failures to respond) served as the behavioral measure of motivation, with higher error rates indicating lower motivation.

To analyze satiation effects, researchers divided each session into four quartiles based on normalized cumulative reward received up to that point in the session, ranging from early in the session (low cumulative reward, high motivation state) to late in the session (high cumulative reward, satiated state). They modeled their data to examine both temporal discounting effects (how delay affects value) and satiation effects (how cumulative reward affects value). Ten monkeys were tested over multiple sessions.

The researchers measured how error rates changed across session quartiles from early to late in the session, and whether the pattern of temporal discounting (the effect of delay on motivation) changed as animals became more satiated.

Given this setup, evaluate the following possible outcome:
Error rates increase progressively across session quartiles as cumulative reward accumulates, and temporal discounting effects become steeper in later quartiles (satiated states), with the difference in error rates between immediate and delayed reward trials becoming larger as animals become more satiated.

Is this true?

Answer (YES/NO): YES